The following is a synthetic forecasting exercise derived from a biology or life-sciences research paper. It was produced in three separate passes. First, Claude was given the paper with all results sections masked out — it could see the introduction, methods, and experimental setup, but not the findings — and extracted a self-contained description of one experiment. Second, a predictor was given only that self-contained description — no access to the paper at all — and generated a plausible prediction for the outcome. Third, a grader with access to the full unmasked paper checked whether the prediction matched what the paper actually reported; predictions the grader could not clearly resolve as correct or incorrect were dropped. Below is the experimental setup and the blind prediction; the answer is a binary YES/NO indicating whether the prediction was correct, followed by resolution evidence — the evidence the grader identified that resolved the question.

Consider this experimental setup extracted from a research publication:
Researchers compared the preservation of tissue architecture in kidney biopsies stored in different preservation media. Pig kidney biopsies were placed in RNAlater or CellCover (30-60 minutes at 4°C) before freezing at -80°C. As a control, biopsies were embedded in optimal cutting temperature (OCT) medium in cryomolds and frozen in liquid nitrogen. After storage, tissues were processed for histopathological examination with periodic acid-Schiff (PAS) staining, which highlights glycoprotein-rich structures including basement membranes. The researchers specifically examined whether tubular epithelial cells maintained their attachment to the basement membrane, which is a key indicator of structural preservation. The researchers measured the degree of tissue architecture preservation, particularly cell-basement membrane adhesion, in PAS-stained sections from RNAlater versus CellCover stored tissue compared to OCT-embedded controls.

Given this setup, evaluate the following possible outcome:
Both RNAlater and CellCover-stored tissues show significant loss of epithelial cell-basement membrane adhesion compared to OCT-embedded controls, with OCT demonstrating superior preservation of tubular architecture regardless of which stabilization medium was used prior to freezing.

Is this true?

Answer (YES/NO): NO